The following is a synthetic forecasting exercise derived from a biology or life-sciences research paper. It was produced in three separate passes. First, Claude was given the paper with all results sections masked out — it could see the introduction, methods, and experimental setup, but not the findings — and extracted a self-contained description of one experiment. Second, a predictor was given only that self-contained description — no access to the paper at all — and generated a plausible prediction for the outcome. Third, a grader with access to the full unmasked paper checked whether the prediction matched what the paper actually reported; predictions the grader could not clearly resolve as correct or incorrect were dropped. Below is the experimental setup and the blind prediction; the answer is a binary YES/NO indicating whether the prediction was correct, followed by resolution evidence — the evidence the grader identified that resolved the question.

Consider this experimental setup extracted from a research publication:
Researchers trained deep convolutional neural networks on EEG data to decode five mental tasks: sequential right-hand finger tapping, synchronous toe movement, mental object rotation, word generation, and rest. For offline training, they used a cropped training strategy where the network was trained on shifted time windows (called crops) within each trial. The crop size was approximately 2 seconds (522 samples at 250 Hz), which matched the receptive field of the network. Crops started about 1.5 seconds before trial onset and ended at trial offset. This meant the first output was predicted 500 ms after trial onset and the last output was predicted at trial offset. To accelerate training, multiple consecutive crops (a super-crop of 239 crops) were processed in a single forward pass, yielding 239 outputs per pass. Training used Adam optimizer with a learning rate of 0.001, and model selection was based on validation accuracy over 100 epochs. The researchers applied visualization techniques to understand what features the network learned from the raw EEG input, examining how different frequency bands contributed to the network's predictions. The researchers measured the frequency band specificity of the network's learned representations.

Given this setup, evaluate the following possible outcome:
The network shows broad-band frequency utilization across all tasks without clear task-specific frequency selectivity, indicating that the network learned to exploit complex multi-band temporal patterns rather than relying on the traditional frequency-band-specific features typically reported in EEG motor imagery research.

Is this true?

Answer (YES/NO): NO